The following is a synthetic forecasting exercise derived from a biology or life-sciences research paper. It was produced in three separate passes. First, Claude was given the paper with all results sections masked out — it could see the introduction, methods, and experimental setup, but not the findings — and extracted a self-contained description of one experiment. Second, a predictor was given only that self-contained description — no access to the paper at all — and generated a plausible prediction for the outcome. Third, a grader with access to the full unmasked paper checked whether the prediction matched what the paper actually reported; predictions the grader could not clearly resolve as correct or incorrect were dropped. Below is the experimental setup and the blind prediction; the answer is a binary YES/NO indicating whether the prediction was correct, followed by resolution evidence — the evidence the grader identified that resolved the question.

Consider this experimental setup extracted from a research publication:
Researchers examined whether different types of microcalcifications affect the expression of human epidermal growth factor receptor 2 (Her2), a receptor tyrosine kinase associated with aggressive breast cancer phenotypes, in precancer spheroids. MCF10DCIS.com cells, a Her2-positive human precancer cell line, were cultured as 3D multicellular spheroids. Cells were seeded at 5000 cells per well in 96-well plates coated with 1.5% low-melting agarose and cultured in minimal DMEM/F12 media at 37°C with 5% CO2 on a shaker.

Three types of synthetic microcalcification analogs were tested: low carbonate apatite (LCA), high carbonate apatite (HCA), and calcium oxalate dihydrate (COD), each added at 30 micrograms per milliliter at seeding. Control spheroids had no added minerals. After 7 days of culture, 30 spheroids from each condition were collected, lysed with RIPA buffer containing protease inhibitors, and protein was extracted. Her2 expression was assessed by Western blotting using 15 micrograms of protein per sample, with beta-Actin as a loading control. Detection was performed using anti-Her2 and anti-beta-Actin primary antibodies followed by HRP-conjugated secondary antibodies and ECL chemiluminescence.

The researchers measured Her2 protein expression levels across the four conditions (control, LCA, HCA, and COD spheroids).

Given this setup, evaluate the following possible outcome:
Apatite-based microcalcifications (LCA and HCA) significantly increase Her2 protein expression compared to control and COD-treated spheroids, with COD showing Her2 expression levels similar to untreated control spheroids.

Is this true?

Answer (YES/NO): NO